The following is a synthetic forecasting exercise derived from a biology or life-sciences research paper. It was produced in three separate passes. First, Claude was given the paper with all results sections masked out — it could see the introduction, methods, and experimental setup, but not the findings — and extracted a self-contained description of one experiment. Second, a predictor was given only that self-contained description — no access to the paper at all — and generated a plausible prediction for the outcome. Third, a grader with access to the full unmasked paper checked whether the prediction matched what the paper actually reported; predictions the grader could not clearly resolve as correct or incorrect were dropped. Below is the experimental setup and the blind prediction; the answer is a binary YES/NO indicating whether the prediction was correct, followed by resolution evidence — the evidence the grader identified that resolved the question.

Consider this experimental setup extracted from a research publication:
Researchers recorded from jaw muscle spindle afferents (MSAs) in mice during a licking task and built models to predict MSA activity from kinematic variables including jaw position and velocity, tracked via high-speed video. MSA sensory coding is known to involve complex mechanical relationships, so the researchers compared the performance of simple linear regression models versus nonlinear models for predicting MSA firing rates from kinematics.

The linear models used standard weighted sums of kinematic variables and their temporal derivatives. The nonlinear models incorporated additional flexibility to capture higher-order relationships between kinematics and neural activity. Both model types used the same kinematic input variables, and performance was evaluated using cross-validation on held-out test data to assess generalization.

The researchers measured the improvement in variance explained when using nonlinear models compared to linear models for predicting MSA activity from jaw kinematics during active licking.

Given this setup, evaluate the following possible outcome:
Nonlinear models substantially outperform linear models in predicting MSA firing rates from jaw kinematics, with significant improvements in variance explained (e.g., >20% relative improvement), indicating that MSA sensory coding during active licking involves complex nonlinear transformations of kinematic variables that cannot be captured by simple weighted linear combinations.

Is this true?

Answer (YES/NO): NO